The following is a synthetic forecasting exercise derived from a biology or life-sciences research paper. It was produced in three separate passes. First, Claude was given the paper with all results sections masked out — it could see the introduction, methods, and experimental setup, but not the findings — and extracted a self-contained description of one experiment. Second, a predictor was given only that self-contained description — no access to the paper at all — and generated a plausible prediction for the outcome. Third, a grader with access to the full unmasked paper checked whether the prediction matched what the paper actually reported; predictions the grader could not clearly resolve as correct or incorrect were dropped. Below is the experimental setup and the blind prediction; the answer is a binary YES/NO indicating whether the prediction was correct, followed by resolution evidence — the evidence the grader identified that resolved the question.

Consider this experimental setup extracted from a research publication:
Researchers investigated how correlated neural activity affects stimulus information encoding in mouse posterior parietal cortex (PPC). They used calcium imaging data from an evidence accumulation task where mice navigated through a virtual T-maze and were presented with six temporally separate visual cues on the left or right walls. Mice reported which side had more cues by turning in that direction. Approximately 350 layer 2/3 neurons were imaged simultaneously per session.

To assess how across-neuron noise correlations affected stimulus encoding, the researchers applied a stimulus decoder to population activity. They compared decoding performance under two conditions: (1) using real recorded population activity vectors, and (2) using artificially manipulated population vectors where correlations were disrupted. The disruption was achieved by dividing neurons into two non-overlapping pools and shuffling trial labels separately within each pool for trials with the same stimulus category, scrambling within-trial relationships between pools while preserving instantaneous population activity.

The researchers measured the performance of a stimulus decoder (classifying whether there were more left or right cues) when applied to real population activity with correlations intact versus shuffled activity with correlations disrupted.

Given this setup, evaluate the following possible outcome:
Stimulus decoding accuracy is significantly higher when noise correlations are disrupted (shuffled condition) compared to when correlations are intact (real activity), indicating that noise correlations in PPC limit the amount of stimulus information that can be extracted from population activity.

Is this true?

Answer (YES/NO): YES